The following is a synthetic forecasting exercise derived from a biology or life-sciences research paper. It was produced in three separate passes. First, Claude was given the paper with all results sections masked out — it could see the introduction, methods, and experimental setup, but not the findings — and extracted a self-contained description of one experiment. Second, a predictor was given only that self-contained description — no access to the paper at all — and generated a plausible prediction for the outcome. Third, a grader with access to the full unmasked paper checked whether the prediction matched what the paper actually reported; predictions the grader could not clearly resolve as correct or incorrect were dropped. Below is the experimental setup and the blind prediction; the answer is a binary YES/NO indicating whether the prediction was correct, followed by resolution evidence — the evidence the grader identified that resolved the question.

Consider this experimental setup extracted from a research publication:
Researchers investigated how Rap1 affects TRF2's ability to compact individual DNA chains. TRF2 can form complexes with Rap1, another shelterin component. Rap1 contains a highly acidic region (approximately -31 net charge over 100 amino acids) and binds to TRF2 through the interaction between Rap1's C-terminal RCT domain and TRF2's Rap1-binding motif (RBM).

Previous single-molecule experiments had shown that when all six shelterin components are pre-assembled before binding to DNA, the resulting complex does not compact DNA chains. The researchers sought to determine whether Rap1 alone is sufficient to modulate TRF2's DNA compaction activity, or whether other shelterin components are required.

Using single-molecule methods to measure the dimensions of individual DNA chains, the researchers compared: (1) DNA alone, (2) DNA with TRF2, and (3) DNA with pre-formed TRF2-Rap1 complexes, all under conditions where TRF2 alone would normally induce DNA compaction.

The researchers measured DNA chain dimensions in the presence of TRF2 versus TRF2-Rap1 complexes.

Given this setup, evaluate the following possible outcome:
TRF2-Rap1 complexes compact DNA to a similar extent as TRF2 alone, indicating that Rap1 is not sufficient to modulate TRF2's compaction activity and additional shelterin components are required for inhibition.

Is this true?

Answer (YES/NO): NO